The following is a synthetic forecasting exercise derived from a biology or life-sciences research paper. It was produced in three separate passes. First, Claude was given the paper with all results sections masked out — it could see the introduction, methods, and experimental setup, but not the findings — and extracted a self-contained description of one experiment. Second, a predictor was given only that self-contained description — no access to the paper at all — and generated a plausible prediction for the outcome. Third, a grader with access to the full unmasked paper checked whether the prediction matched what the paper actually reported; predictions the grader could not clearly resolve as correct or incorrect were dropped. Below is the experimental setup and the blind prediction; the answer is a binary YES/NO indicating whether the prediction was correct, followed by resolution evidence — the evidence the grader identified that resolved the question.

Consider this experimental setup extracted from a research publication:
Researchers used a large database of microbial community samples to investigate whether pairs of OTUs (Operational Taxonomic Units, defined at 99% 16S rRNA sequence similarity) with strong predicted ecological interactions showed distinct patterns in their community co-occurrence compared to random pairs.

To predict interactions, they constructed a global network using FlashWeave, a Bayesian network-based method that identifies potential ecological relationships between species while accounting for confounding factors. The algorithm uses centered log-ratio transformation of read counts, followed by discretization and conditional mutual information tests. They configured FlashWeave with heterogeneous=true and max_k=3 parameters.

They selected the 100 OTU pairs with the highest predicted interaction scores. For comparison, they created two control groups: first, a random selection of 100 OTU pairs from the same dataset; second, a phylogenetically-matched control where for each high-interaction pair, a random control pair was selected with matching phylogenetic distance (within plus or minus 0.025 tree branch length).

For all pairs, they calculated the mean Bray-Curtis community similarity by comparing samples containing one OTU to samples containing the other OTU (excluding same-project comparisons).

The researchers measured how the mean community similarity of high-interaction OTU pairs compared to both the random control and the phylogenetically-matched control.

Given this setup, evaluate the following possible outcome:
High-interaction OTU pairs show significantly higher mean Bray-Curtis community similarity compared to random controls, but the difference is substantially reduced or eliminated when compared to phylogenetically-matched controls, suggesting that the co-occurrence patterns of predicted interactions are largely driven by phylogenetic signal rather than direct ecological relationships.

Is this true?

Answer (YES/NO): NO